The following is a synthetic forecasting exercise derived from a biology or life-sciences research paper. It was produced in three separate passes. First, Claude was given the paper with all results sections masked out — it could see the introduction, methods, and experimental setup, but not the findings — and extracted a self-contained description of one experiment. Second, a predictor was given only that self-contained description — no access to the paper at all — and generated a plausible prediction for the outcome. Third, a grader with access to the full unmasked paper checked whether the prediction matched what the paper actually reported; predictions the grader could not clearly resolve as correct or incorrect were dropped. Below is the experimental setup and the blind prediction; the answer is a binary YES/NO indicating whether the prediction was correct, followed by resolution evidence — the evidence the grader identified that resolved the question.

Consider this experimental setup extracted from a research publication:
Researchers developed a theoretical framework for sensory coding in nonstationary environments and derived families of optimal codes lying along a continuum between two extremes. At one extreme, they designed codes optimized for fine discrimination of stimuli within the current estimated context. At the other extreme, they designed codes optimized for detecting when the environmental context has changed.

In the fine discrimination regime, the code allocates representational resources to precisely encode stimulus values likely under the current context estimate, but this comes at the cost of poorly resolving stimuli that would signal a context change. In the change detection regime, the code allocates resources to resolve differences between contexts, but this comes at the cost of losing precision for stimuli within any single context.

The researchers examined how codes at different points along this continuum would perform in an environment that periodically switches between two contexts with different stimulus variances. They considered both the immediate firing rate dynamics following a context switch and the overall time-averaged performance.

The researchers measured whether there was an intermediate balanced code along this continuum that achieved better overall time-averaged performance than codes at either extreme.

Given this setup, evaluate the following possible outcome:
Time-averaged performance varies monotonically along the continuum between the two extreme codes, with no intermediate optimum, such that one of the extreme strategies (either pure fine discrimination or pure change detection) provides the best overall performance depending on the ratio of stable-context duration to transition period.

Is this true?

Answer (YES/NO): NO